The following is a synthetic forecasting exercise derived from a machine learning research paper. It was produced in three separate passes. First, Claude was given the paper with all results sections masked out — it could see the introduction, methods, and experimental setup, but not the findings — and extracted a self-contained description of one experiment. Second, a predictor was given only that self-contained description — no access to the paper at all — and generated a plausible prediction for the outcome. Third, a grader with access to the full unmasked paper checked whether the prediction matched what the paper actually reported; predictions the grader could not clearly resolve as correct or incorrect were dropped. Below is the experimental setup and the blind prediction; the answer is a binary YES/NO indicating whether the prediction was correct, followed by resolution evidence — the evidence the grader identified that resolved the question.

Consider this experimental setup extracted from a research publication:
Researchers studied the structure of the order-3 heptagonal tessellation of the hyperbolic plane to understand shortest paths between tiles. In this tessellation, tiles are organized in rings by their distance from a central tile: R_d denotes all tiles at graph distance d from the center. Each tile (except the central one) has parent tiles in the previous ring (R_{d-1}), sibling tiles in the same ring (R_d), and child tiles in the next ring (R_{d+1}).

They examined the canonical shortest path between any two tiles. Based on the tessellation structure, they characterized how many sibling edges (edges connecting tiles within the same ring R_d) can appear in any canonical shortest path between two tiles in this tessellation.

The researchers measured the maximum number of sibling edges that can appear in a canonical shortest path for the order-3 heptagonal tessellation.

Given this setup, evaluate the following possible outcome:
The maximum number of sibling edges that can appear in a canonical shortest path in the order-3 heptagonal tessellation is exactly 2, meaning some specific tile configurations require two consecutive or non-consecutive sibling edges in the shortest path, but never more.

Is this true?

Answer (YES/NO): NO